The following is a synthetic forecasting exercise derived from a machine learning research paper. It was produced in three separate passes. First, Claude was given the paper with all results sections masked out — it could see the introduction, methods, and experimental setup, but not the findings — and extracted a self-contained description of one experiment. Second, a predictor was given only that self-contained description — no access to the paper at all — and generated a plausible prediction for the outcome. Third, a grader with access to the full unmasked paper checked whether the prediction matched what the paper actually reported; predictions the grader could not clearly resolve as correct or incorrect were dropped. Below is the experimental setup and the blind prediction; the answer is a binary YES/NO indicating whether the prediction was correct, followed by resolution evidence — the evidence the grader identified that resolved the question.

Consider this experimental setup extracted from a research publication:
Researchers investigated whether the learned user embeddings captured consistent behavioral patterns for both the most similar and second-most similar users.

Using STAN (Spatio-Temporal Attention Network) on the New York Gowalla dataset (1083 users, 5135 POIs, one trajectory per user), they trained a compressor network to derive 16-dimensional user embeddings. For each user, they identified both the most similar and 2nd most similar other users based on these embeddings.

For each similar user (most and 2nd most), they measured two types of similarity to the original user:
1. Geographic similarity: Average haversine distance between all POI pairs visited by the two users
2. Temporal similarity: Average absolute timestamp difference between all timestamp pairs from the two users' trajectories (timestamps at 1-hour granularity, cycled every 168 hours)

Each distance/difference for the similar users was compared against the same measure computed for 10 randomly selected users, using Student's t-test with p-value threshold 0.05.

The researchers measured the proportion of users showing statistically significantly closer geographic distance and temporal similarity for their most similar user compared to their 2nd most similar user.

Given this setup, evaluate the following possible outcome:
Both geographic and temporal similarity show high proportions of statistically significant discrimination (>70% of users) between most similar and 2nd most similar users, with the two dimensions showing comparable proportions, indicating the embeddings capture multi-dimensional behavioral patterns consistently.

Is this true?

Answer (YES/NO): NO